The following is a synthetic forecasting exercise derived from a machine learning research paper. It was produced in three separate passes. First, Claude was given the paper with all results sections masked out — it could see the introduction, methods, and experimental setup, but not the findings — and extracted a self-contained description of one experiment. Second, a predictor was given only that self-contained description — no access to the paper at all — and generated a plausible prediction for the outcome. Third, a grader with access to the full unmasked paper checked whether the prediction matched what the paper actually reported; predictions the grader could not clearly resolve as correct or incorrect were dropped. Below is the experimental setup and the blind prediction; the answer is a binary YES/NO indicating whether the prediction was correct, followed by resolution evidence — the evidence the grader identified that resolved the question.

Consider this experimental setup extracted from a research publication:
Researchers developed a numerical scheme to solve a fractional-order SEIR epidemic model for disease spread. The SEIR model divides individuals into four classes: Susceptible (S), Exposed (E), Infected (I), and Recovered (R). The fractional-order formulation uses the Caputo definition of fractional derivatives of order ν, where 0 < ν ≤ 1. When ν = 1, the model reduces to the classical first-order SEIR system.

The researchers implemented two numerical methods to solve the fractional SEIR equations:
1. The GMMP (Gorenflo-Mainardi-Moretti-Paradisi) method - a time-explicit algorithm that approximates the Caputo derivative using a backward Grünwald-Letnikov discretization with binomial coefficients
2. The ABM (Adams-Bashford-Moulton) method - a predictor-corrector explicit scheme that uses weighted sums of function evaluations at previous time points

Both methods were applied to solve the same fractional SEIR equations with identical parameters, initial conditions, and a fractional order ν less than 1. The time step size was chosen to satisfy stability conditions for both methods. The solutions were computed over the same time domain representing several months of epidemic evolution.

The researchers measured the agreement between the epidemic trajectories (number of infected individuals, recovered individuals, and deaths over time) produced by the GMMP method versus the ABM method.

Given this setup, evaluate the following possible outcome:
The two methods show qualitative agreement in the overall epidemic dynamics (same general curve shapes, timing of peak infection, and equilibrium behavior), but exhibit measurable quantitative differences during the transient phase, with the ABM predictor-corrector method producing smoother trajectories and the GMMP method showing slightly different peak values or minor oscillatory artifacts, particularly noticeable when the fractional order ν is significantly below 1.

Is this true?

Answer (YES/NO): NO